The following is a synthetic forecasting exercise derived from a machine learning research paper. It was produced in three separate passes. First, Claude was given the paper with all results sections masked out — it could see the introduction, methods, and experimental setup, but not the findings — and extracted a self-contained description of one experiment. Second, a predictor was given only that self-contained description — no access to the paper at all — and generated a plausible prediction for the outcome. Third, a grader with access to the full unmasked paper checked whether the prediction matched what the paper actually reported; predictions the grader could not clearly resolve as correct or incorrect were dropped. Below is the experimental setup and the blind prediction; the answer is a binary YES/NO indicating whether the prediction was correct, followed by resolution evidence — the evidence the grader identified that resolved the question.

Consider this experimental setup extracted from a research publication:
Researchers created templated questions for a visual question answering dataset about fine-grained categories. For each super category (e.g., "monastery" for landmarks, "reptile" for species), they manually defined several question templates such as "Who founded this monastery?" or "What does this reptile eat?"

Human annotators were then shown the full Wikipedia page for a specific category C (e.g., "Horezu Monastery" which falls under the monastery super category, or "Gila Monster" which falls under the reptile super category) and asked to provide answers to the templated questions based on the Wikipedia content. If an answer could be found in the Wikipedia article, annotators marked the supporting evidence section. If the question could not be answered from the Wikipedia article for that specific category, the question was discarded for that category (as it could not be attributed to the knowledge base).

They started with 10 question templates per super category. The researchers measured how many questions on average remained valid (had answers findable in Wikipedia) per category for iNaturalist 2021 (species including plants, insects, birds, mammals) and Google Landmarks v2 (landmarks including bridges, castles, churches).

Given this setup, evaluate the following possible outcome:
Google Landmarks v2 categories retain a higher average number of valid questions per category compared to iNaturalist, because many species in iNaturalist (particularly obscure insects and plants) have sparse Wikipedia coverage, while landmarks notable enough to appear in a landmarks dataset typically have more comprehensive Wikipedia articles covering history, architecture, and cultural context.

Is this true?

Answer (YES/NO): NO